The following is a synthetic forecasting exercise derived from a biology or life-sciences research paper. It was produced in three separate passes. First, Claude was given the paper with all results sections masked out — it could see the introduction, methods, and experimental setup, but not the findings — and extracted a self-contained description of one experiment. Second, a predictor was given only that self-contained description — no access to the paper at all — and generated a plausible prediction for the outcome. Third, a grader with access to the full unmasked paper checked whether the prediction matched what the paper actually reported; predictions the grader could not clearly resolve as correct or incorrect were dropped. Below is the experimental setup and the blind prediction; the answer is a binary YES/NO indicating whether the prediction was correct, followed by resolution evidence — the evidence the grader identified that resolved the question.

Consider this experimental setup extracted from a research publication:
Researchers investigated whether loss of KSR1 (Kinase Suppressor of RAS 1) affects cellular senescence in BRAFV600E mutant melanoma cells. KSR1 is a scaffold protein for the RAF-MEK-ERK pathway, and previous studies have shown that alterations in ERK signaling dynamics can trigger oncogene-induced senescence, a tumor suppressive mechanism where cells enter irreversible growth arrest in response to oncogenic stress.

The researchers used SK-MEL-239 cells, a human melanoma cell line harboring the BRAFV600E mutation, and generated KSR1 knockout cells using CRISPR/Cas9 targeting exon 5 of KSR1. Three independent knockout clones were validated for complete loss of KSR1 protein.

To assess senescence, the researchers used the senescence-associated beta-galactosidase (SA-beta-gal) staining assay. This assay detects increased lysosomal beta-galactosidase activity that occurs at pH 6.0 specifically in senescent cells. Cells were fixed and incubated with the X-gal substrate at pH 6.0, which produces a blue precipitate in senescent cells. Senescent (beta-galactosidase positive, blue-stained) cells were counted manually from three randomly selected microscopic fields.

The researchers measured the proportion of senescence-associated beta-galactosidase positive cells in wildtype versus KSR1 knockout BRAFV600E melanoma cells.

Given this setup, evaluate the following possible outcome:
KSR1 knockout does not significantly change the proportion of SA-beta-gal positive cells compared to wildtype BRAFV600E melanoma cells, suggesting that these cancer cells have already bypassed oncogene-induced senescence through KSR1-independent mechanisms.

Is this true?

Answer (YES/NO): NO